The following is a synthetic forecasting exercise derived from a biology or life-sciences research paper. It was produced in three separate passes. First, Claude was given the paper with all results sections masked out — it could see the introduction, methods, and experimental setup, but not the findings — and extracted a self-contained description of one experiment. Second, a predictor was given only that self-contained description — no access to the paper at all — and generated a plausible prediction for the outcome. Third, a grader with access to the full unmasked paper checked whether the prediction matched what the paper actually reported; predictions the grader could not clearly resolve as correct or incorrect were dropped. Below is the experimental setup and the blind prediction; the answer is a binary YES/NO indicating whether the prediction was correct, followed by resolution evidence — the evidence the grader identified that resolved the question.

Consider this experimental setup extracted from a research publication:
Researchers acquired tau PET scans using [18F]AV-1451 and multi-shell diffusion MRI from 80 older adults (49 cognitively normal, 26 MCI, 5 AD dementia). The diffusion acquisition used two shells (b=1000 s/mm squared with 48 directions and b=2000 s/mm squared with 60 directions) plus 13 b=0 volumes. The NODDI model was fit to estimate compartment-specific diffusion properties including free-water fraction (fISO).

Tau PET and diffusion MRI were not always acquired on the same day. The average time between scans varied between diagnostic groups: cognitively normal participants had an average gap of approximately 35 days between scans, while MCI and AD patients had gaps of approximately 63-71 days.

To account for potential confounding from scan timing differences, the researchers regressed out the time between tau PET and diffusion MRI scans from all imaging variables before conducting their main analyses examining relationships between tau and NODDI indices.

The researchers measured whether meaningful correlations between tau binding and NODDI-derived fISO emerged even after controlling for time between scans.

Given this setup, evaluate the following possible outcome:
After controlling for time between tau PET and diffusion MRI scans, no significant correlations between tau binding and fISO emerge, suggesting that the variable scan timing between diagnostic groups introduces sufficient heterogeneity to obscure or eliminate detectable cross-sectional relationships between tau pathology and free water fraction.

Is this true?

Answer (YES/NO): NO